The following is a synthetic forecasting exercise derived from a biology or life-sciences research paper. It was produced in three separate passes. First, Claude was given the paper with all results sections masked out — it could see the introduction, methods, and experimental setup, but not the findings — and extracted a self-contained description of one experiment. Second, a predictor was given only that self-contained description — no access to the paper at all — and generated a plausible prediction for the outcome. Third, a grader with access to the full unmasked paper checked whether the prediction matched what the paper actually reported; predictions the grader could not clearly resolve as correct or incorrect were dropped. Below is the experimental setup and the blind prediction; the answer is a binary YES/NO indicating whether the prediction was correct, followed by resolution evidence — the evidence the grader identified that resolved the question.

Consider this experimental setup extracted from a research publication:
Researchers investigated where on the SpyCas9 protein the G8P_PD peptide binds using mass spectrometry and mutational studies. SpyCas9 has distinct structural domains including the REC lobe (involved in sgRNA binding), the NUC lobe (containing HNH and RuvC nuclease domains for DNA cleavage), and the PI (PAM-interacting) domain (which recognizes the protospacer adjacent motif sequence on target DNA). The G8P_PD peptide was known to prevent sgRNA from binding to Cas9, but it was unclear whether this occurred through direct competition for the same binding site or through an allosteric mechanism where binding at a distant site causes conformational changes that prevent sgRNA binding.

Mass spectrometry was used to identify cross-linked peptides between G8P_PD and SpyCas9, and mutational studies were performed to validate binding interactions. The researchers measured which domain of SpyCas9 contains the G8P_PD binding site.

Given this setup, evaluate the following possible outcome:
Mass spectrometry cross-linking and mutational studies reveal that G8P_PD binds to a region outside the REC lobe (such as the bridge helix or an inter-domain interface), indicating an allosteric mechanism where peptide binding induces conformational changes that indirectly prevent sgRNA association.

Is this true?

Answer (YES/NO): YES